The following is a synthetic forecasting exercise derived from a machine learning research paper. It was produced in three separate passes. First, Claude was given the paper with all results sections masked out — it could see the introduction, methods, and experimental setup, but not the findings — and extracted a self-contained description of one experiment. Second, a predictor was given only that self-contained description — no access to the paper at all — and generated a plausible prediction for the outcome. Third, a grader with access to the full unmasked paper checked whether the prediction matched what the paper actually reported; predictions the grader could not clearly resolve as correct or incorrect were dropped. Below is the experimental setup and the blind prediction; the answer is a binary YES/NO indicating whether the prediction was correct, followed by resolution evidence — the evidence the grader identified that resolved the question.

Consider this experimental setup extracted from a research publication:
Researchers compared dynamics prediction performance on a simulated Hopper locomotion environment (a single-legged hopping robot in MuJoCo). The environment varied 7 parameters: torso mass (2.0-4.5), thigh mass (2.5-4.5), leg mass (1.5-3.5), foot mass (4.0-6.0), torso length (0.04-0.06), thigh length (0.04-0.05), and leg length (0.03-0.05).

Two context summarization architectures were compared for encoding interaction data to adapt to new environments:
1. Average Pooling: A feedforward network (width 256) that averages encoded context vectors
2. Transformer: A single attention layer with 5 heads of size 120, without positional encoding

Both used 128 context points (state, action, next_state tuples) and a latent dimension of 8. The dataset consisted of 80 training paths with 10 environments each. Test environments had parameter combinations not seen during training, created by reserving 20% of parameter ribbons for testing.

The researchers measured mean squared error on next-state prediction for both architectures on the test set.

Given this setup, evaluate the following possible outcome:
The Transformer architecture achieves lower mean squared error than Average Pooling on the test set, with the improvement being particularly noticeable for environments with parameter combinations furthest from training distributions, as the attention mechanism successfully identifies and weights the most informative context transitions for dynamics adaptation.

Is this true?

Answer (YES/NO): NO